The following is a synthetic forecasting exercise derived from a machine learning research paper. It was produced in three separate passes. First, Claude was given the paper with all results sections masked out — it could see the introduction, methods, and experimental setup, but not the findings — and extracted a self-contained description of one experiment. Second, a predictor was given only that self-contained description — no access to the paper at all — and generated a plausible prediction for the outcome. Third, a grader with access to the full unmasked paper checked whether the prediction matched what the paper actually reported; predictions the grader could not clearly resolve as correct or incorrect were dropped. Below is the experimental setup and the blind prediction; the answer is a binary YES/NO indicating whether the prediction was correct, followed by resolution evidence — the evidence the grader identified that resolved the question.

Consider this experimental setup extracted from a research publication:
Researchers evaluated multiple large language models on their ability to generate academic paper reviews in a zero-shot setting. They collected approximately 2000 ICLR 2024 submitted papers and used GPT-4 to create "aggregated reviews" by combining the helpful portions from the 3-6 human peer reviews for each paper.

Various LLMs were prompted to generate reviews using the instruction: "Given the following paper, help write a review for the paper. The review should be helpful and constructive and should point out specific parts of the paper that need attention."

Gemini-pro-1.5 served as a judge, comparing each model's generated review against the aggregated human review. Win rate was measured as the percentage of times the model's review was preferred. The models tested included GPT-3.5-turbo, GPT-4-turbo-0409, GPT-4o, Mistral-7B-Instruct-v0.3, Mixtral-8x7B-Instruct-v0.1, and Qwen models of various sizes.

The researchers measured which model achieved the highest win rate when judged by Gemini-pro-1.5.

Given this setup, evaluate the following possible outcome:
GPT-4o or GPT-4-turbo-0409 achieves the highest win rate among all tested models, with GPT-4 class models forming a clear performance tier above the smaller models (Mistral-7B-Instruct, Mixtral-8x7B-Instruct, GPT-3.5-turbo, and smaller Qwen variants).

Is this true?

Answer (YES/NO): NO